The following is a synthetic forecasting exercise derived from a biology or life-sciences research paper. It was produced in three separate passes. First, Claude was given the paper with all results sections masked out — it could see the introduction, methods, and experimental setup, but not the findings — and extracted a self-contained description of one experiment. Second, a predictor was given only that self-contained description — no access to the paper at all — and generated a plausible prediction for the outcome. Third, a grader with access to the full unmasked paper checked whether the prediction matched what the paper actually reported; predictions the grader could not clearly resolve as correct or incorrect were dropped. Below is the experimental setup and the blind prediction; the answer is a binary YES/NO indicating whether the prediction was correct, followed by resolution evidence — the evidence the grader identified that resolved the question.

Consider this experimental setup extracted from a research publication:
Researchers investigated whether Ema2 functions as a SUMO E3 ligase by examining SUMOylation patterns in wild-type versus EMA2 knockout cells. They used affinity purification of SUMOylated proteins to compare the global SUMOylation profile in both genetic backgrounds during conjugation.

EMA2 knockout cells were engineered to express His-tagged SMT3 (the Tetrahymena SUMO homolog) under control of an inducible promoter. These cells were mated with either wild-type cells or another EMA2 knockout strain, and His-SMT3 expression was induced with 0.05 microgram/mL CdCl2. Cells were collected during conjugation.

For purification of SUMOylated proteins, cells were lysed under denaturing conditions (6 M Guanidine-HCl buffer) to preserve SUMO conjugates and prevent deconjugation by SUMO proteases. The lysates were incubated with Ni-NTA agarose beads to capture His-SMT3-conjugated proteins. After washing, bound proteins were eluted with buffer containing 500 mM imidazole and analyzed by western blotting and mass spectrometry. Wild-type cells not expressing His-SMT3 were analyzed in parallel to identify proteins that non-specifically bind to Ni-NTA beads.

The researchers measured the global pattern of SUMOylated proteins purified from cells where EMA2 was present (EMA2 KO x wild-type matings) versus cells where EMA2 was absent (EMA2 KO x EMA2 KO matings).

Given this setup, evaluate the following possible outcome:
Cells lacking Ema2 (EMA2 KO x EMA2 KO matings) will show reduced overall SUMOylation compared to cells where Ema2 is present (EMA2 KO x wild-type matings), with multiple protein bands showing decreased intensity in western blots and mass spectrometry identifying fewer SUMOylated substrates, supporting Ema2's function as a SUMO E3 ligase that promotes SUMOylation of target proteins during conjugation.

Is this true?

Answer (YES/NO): NO